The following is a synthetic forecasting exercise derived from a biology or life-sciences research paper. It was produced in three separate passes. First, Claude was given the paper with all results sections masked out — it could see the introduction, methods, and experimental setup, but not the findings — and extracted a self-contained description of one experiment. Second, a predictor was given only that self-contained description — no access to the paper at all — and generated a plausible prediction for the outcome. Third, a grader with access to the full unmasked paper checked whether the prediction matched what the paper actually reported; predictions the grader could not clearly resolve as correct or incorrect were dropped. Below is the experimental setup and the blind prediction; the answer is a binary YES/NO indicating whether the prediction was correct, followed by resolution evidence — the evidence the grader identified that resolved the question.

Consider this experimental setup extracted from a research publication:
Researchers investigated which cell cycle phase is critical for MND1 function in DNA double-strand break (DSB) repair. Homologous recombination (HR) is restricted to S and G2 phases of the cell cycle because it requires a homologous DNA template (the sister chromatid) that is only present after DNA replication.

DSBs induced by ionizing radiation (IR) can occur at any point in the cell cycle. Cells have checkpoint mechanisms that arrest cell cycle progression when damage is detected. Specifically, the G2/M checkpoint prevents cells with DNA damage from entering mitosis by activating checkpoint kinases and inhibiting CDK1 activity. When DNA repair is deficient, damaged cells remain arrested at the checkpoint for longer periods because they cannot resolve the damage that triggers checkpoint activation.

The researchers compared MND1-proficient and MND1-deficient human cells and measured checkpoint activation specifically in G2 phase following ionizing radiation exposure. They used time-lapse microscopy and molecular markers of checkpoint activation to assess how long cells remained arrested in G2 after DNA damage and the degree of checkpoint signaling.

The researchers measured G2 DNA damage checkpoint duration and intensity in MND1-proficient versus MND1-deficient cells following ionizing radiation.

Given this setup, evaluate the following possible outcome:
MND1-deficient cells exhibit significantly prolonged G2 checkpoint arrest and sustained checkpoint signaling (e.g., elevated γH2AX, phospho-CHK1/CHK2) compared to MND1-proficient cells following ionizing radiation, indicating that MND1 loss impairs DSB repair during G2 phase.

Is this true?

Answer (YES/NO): YES